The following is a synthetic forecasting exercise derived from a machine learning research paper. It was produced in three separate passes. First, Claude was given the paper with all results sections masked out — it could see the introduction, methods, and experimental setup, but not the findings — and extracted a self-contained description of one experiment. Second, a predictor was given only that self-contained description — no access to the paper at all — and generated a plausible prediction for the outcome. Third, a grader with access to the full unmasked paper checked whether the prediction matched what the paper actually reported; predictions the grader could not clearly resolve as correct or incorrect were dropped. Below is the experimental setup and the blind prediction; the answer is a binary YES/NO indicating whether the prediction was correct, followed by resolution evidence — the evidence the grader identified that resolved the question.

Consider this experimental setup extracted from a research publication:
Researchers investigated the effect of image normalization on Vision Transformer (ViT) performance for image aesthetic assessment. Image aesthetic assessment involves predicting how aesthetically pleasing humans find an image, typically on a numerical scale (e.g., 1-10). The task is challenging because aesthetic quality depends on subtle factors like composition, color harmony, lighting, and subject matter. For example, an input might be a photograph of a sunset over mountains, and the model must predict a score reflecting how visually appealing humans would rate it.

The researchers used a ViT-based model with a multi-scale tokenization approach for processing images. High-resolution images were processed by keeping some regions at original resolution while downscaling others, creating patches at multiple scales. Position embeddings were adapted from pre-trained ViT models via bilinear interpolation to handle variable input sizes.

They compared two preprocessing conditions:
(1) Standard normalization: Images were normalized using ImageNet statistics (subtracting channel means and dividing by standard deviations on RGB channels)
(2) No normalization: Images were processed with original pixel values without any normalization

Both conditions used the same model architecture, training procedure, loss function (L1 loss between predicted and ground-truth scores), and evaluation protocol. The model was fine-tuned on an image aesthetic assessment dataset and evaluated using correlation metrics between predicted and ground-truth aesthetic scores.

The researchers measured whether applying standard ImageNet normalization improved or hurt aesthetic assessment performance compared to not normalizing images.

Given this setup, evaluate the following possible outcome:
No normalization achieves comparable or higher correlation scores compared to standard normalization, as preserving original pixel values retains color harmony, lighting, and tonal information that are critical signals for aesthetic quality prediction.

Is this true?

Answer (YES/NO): YES